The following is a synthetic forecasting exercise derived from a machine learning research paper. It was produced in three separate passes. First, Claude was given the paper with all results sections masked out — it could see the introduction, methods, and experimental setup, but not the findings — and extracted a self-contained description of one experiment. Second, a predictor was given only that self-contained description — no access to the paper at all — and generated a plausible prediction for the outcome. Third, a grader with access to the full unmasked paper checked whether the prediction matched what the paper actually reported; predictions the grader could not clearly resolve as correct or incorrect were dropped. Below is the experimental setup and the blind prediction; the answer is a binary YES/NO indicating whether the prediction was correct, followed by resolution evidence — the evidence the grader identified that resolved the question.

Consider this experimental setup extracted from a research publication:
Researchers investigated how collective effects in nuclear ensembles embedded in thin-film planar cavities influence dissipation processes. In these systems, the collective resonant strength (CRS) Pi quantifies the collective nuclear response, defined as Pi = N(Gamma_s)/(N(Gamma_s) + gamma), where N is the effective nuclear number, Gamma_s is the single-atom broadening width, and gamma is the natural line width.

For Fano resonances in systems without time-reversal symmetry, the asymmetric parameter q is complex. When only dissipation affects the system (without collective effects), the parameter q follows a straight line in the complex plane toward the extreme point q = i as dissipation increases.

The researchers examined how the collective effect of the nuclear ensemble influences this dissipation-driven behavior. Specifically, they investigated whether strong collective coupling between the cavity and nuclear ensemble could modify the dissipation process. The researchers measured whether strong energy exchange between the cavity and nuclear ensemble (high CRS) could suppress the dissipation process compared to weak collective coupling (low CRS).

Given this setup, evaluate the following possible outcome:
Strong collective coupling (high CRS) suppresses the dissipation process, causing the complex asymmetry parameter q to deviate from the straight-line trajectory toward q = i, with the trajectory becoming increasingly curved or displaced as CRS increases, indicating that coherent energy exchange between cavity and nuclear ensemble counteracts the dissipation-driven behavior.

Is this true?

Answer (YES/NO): NO